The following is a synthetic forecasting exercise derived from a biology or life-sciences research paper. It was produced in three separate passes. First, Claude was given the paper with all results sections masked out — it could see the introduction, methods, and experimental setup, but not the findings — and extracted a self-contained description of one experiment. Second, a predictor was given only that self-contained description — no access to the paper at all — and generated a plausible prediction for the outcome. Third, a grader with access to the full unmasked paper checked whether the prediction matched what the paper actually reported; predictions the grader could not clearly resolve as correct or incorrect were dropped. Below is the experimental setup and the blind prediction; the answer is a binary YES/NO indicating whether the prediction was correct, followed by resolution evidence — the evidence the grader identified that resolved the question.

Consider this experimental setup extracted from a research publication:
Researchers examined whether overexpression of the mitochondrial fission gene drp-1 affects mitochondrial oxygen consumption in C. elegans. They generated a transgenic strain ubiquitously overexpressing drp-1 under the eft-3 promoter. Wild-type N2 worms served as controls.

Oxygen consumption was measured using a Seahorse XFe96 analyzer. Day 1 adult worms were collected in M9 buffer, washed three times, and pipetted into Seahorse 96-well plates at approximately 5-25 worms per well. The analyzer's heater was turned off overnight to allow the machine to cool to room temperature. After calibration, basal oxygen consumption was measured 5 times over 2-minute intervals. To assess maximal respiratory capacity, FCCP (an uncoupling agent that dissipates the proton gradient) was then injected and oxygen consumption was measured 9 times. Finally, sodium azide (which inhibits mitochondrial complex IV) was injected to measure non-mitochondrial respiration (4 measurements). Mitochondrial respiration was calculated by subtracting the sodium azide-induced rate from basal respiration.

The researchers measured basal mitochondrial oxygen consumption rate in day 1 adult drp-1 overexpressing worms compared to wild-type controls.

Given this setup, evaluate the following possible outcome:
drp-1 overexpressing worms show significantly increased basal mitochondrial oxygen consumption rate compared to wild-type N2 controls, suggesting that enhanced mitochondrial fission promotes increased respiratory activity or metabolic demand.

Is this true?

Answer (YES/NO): NO